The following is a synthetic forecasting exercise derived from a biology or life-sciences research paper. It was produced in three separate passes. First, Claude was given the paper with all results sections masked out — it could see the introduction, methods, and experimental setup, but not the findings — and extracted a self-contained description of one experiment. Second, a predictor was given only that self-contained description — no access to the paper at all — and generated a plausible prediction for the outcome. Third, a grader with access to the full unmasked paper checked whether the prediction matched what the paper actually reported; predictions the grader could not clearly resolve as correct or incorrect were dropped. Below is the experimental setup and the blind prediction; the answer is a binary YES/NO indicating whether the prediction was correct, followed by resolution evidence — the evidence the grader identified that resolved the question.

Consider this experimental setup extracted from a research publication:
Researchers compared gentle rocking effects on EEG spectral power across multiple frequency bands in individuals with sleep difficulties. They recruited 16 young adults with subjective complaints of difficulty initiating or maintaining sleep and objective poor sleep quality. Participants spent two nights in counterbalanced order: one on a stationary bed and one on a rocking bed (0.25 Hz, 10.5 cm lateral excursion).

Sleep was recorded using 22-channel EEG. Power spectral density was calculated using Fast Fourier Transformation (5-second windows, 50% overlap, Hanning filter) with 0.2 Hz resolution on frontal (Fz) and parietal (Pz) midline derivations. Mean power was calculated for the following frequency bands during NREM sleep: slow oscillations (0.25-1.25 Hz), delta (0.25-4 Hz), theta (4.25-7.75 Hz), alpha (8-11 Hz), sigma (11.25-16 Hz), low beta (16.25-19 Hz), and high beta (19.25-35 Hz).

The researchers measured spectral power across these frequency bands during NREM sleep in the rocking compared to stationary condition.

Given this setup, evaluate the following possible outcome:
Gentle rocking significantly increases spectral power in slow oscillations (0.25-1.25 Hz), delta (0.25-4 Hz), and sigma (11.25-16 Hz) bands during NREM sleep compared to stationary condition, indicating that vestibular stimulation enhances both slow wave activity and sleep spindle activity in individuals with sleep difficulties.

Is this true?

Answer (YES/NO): NO